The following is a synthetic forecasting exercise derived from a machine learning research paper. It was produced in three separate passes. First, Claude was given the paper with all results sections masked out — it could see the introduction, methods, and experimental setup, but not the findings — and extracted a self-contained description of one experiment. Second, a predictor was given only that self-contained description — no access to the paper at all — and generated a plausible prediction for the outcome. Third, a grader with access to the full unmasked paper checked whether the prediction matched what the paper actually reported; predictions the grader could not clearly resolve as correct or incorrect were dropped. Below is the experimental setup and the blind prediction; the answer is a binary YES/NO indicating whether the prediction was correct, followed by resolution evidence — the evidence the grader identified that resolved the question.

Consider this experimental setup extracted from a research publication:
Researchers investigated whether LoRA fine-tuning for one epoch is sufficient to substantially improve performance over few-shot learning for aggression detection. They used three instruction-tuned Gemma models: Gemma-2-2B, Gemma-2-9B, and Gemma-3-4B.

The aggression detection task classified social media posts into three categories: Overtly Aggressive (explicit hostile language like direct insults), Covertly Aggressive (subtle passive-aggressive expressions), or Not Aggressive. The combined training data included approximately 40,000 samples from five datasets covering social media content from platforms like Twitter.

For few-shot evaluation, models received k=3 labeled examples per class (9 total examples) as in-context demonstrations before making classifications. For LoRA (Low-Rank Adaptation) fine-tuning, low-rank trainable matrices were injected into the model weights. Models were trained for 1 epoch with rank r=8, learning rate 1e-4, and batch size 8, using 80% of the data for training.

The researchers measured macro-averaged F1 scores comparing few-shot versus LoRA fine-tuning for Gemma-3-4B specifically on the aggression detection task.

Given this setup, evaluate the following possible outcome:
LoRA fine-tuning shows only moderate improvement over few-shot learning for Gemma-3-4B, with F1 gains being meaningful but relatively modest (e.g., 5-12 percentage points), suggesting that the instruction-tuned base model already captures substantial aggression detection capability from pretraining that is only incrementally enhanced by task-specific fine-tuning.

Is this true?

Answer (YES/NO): NO